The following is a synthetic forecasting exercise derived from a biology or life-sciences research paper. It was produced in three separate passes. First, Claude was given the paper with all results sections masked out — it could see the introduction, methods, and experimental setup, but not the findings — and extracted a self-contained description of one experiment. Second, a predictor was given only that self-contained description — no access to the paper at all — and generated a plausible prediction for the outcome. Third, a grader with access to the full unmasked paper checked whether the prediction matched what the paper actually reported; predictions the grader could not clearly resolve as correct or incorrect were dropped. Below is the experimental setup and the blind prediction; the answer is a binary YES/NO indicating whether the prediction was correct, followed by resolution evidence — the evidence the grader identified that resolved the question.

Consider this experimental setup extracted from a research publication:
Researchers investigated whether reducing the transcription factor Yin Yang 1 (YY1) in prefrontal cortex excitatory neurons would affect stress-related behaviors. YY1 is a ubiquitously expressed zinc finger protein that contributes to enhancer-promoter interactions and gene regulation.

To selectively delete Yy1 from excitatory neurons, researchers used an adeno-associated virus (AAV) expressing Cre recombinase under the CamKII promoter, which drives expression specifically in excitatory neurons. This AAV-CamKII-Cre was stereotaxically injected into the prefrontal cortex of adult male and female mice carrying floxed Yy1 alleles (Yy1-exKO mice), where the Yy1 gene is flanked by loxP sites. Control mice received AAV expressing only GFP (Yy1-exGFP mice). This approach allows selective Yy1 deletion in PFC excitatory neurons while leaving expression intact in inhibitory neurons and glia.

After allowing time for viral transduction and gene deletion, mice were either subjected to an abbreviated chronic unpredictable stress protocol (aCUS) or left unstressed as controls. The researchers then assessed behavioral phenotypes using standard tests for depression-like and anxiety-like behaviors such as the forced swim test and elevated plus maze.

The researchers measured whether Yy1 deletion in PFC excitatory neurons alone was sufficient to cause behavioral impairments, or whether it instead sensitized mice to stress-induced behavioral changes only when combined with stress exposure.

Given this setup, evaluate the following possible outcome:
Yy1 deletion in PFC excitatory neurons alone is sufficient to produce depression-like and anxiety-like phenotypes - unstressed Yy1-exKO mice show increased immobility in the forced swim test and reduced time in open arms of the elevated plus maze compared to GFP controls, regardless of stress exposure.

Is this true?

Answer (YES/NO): NO